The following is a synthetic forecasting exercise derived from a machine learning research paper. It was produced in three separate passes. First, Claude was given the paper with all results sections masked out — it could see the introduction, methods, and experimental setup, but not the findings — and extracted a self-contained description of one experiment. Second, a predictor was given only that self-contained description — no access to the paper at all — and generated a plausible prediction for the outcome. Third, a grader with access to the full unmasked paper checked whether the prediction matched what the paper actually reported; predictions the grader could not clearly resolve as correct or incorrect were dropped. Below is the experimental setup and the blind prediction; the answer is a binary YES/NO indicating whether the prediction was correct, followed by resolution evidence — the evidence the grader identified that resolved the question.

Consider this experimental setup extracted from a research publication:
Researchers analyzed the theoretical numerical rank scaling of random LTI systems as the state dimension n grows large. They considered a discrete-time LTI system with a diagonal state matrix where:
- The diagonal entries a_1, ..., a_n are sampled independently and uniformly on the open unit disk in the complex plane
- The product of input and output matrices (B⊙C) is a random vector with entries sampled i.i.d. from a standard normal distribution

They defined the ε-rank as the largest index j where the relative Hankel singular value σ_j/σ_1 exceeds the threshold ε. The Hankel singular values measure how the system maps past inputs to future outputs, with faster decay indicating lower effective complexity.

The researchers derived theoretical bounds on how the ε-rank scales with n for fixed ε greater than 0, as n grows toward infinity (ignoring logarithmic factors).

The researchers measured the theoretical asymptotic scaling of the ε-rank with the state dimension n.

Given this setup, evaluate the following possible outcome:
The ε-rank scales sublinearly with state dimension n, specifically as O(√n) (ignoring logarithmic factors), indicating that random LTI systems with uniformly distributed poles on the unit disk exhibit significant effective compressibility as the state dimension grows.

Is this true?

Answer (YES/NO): YES